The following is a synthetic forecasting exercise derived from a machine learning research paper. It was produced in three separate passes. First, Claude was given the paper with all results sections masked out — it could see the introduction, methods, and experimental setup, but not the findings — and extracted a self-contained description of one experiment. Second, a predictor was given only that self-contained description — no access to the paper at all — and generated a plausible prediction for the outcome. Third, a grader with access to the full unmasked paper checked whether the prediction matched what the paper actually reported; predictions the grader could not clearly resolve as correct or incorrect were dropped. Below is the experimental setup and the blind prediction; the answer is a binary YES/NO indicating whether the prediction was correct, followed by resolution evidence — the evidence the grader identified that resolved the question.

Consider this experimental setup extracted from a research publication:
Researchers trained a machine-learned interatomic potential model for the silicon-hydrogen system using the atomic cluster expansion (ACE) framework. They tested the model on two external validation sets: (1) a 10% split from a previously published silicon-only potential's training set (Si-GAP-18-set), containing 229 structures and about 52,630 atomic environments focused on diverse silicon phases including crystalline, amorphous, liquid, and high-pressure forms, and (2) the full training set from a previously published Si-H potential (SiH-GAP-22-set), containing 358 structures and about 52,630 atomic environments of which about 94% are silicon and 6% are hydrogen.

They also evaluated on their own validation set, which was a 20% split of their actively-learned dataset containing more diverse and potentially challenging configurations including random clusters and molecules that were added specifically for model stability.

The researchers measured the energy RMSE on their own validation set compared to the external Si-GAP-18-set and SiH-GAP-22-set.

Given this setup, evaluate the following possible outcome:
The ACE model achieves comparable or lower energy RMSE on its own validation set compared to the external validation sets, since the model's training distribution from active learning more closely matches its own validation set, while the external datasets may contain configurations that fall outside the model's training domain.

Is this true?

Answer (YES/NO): NO